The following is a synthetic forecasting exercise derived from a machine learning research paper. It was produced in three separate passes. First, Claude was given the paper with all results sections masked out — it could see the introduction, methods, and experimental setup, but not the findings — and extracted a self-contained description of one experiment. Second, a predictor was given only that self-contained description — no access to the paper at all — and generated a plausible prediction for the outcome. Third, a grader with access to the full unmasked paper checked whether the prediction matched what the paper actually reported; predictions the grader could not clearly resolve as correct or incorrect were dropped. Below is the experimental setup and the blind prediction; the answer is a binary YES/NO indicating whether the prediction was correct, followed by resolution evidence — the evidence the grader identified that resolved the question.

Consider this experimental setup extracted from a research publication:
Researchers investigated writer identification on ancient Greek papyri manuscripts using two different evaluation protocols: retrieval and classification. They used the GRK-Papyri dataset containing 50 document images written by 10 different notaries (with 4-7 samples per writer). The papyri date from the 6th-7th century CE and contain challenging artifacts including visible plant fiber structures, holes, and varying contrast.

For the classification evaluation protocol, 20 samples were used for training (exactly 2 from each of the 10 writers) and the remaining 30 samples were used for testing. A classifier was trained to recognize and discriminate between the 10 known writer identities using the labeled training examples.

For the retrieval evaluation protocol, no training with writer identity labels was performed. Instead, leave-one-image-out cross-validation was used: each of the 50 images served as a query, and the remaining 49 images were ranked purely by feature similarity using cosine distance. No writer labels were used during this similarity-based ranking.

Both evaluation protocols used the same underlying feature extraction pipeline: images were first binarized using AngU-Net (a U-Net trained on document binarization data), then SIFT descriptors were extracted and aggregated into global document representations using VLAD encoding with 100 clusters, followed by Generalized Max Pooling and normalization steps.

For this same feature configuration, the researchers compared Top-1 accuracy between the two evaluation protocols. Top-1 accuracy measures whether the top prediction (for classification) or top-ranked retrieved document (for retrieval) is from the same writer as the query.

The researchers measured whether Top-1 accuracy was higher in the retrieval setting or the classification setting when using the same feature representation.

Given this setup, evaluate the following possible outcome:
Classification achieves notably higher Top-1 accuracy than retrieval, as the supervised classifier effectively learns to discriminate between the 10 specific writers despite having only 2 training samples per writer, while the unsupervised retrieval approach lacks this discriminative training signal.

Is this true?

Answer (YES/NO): YES